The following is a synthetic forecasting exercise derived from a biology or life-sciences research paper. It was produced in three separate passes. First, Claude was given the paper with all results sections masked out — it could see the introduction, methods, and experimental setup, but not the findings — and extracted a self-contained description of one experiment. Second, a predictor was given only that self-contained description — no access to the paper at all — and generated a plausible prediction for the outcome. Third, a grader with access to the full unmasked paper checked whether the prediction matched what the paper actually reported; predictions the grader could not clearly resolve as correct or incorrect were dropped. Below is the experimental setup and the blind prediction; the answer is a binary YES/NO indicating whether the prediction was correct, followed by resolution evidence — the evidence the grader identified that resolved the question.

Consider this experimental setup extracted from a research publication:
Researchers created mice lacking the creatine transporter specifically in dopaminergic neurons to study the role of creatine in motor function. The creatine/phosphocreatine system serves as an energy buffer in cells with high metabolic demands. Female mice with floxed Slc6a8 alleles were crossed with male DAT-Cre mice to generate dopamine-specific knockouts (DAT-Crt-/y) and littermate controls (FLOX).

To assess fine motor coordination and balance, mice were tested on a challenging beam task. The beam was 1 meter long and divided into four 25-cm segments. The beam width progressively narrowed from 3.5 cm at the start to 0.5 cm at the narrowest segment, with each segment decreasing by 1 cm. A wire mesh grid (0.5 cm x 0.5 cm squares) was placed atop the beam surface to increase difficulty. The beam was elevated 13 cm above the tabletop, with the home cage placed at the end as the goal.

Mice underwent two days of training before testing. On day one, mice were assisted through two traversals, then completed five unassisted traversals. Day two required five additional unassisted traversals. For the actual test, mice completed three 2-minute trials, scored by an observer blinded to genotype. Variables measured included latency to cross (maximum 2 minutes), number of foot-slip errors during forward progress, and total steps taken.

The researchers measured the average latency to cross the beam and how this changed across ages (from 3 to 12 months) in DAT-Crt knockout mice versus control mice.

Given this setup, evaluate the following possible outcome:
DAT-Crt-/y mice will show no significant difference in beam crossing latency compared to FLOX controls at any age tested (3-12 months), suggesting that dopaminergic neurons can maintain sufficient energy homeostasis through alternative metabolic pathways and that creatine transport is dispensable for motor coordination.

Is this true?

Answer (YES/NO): NO